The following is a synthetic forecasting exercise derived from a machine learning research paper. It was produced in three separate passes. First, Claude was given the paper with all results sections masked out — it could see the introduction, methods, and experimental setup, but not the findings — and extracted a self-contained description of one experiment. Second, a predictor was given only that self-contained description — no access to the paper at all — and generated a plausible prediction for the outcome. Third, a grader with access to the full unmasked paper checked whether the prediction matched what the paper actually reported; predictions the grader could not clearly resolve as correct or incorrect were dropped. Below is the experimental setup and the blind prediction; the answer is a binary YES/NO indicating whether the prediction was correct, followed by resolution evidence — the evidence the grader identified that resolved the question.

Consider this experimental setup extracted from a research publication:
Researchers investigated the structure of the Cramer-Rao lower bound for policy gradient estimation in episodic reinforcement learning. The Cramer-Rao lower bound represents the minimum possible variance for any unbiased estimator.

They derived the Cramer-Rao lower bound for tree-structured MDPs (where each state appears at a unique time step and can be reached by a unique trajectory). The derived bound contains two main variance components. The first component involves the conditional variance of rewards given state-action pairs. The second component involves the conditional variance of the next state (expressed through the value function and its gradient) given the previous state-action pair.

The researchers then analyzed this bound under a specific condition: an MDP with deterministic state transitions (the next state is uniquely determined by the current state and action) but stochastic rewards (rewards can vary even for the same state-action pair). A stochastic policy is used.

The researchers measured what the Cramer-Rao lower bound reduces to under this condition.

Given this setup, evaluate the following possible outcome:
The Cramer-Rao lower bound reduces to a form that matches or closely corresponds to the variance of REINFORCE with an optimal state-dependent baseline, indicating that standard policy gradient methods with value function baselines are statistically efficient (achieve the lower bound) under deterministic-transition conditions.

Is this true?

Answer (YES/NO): NO